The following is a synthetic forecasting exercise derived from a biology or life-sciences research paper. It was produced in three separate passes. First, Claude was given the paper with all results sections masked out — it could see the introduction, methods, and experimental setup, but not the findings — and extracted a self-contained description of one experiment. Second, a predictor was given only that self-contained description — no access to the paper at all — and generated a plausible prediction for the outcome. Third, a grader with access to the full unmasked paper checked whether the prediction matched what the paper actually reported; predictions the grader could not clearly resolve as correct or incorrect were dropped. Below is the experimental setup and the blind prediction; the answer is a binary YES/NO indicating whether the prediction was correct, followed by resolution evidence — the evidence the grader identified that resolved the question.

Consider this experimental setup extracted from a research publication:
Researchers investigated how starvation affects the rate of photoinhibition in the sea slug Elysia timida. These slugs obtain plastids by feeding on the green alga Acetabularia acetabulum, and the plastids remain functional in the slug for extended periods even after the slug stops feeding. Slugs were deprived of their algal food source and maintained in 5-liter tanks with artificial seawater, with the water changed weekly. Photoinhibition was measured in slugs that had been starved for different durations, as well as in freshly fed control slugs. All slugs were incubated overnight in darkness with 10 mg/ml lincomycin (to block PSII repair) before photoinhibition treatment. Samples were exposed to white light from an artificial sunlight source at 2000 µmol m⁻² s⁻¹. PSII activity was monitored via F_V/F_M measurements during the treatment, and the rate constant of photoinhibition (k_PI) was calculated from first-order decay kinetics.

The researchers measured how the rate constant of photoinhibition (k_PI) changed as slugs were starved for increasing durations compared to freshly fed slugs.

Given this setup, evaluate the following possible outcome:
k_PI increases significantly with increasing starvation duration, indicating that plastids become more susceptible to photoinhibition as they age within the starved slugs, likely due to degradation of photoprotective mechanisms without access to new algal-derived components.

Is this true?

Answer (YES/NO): NO